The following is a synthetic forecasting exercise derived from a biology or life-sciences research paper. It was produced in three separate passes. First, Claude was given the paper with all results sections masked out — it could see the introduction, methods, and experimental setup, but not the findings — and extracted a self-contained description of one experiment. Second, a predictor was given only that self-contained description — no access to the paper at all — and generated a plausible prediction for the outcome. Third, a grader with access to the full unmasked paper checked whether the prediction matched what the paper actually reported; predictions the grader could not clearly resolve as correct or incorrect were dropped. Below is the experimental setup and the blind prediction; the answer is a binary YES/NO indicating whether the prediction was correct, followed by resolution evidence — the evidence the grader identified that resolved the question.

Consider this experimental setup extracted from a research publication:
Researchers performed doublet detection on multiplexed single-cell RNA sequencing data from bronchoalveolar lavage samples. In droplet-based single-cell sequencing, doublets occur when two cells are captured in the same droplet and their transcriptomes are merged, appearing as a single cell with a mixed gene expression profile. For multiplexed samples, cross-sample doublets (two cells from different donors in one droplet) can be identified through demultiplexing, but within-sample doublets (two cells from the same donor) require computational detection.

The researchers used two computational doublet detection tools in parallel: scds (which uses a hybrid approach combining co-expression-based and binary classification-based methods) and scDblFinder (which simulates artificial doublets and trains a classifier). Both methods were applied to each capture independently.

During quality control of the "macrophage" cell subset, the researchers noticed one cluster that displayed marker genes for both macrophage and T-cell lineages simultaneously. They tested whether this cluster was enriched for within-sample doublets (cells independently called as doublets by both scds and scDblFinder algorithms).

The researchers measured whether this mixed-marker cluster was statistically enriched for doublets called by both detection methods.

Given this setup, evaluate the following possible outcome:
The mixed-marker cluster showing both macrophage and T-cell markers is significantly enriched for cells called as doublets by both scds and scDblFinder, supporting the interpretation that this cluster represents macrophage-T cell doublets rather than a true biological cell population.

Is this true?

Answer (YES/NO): YES